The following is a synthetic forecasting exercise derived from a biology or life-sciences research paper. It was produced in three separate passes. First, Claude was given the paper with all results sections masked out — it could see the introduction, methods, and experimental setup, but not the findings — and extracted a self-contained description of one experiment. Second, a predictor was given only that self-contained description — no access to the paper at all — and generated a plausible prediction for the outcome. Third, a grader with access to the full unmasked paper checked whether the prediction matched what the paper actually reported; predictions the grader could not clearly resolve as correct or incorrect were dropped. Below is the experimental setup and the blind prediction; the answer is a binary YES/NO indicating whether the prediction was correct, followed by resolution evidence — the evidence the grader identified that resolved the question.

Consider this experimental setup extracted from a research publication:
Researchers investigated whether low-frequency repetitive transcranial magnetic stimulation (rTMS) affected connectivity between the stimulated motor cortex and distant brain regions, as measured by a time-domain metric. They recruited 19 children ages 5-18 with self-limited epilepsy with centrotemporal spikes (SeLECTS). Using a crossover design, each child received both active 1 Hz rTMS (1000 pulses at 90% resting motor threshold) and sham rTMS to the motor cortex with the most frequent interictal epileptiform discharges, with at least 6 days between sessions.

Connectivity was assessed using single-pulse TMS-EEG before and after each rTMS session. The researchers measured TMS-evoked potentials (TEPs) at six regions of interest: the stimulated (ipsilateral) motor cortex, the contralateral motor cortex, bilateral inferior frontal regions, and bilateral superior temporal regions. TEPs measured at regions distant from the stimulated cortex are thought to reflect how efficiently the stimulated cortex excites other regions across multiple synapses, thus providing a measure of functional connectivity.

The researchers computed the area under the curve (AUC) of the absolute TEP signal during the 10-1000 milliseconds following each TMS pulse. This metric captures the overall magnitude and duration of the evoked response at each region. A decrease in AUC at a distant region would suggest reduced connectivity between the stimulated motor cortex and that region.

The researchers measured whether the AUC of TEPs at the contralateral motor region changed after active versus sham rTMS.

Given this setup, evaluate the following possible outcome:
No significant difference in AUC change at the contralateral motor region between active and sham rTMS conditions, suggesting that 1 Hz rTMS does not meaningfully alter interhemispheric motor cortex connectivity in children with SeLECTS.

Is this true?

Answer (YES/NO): YES